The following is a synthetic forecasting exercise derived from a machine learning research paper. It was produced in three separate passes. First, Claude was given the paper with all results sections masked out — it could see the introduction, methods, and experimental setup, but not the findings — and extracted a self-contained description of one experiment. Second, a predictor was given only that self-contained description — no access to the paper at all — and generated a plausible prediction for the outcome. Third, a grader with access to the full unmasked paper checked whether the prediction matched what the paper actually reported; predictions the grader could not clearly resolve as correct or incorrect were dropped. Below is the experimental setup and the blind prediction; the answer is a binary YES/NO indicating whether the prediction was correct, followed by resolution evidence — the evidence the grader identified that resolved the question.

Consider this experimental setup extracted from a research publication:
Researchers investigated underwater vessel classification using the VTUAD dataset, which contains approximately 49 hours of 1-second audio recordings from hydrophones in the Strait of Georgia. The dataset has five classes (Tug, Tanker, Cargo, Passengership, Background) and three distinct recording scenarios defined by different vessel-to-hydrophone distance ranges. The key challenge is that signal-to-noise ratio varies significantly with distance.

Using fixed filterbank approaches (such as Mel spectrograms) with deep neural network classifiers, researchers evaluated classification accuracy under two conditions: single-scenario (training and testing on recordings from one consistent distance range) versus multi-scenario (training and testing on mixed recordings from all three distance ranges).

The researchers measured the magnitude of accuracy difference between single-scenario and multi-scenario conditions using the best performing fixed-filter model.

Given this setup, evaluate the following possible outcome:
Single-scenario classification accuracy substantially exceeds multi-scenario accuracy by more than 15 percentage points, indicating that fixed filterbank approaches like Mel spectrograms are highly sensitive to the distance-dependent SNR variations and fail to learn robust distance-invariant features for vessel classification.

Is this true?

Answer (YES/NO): NO